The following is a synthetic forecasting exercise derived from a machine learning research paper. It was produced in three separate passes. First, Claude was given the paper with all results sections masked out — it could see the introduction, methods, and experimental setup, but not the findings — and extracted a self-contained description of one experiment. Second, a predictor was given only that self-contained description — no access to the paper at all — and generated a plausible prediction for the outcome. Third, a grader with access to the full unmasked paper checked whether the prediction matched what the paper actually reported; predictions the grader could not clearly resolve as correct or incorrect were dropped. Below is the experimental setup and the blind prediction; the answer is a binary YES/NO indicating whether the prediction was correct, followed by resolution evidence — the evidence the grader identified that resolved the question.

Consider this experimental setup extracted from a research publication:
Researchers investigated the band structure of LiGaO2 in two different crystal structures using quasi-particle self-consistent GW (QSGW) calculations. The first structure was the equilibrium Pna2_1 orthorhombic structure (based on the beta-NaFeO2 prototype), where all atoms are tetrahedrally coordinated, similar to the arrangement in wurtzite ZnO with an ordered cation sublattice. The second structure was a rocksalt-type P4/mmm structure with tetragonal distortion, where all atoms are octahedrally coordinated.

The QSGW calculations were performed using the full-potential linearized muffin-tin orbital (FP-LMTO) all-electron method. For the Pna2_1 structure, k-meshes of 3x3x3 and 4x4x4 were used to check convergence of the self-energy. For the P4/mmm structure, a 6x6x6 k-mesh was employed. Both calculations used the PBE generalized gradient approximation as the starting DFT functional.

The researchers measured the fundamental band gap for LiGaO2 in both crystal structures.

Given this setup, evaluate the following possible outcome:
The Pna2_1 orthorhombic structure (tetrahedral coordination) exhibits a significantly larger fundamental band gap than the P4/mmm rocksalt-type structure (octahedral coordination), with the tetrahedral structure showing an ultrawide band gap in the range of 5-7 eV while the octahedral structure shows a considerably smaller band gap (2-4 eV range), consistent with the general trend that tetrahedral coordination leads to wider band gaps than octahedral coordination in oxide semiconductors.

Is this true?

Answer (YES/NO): YES